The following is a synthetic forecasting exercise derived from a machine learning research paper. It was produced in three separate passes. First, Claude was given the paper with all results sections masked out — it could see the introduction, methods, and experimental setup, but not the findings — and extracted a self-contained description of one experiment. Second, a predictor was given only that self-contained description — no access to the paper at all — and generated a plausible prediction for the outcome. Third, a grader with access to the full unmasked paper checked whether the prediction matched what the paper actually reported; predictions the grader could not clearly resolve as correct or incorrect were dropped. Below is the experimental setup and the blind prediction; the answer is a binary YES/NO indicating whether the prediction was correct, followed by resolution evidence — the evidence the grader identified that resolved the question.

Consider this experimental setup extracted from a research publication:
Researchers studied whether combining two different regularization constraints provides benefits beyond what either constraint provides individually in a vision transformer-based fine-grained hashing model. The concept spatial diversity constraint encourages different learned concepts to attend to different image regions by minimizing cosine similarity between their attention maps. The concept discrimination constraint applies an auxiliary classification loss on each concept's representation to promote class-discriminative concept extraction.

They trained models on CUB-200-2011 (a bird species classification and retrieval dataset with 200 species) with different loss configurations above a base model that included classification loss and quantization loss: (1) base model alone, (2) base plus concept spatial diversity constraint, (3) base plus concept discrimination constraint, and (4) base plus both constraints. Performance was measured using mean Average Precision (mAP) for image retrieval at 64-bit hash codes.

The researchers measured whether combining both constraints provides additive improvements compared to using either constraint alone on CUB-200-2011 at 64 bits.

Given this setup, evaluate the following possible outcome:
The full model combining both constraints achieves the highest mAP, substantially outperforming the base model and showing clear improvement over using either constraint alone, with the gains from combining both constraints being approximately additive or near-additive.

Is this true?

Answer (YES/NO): YES